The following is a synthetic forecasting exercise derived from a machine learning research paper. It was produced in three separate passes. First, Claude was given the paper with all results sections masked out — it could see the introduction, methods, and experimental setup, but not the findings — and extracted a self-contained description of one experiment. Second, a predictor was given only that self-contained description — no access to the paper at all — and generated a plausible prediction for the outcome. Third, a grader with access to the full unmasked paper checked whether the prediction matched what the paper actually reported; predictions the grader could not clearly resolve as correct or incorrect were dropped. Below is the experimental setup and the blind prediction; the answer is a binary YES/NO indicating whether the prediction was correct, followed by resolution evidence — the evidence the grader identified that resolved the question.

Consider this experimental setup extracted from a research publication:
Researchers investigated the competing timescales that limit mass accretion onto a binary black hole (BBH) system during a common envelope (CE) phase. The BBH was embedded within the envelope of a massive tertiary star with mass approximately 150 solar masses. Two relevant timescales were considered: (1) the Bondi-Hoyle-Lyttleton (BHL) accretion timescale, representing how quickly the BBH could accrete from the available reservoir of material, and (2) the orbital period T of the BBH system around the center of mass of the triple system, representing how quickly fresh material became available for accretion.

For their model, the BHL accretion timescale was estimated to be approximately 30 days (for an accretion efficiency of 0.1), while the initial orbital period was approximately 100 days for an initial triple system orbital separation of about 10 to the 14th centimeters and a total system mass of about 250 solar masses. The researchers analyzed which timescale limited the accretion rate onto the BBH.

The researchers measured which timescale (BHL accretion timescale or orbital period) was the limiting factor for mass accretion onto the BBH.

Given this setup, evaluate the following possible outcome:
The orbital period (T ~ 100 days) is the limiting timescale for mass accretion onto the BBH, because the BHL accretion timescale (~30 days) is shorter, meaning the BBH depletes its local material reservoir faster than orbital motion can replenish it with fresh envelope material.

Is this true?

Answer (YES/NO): YES